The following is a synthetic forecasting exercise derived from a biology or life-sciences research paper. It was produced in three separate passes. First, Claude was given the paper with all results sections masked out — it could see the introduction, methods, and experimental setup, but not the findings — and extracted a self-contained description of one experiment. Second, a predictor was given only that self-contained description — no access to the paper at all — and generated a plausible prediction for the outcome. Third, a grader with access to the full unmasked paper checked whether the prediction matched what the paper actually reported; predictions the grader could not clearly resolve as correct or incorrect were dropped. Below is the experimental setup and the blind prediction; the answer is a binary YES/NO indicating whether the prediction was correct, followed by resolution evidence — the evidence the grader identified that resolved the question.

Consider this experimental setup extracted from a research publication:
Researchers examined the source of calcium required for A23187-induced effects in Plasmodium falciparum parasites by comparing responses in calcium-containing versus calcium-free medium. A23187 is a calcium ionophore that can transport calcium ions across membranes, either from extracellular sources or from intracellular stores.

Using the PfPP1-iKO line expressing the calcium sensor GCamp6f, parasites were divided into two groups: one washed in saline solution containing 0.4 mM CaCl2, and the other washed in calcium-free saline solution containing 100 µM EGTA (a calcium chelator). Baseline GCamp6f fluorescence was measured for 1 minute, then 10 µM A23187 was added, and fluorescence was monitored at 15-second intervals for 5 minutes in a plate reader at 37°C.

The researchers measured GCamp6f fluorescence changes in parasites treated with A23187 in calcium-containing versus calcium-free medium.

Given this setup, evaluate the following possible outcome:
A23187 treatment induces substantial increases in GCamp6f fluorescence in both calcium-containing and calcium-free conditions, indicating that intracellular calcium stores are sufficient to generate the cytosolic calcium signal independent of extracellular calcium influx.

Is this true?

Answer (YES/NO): YES